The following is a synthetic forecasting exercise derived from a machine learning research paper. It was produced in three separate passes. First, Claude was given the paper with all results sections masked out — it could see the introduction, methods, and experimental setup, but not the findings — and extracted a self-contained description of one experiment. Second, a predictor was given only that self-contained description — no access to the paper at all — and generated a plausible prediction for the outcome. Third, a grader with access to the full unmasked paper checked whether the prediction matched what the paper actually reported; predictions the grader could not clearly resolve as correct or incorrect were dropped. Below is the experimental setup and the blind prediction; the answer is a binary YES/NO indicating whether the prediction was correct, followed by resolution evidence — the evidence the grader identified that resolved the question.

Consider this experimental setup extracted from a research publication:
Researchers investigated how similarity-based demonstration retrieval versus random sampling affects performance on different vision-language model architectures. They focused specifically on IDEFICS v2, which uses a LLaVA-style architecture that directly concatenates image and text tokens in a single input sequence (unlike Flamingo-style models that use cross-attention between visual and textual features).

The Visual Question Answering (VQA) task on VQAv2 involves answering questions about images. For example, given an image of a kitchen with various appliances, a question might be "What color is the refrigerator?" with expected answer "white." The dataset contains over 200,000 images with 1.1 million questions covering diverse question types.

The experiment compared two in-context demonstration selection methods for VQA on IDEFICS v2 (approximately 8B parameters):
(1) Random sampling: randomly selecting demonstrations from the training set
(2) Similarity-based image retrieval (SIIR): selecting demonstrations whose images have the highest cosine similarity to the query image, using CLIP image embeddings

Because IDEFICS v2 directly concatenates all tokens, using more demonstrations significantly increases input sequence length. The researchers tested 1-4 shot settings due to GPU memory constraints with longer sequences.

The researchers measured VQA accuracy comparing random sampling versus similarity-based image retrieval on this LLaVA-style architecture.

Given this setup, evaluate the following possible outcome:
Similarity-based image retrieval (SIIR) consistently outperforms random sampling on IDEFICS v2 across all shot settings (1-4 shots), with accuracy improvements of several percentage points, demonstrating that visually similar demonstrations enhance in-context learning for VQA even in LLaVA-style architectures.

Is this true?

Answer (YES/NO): NO